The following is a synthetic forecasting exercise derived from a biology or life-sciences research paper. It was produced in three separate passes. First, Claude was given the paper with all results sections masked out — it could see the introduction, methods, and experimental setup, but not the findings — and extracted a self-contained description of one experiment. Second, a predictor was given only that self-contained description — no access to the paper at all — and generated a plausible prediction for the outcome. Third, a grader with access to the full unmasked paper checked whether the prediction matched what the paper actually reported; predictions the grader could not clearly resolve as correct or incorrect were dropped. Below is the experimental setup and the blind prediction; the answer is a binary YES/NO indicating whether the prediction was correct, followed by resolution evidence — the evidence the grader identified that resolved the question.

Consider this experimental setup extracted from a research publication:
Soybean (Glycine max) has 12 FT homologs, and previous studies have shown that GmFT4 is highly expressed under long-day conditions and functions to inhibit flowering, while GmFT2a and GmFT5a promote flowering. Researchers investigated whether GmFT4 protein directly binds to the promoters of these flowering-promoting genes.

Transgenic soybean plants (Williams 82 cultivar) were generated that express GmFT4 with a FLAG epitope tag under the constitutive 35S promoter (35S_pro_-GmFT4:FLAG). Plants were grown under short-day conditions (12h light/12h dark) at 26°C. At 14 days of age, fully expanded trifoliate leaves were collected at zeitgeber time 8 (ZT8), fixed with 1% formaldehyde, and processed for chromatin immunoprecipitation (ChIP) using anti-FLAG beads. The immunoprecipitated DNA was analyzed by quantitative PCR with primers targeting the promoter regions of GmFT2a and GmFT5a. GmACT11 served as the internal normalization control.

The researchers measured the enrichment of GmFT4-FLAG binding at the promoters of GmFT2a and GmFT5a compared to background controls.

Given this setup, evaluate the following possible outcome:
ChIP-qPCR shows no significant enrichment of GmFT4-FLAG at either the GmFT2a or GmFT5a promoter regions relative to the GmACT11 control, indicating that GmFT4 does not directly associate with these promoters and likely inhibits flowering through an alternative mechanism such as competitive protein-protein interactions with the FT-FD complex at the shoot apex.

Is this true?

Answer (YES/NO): NO